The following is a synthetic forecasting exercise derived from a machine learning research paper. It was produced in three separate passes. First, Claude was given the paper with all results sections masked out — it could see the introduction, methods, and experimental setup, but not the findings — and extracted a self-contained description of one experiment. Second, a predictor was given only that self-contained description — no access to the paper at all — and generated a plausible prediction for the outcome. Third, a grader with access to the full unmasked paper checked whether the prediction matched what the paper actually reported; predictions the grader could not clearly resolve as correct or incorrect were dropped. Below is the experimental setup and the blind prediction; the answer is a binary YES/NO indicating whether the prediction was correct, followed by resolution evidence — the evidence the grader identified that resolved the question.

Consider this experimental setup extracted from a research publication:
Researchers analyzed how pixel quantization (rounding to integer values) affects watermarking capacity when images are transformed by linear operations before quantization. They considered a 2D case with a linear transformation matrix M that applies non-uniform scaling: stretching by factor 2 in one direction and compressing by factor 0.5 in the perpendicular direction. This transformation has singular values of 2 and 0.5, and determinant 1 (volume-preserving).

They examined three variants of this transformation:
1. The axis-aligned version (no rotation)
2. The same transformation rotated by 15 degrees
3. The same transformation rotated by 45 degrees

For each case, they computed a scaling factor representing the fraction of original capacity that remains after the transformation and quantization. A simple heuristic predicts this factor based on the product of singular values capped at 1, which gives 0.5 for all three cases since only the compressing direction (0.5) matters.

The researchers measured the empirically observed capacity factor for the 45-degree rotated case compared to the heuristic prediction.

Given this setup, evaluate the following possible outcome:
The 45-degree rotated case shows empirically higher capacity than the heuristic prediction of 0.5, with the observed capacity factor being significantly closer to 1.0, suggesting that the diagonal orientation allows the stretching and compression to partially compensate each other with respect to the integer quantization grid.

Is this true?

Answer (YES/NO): NO